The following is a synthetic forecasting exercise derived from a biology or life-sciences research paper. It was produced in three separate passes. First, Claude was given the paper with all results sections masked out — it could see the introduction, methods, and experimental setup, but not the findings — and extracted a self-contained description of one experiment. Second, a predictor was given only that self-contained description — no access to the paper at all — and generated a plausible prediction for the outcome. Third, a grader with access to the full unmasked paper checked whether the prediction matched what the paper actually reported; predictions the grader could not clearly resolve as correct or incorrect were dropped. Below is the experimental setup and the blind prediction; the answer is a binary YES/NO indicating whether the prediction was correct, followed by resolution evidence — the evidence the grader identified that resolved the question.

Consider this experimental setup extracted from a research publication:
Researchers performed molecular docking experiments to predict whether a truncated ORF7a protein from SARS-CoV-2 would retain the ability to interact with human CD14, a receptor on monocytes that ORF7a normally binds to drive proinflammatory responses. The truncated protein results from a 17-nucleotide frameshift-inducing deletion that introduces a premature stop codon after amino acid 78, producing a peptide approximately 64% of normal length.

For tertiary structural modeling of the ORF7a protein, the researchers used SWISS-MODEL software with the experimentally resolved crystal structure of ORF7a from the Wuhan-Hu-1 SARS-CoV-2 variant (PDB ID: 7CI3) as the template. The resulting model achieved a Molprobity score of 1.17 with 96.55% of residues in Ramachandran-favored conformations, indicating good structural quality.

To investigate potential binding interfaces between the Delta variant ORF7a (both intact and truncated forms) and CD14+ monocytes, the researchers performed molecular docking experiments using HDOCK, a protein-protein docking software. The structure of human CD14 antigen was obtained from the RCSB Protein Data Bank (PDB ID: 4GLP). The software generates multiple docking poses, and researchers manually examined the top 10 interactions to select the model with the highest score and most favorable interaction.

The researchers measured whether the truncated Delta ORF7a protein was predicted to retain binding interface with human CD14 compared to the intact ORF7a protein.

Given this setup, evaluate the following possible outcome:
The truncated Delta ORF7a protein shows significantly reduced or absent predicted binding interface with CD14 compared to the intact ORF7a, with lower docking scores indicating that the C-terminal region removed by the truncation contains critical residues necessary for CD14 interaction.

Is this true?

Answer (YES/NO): NO